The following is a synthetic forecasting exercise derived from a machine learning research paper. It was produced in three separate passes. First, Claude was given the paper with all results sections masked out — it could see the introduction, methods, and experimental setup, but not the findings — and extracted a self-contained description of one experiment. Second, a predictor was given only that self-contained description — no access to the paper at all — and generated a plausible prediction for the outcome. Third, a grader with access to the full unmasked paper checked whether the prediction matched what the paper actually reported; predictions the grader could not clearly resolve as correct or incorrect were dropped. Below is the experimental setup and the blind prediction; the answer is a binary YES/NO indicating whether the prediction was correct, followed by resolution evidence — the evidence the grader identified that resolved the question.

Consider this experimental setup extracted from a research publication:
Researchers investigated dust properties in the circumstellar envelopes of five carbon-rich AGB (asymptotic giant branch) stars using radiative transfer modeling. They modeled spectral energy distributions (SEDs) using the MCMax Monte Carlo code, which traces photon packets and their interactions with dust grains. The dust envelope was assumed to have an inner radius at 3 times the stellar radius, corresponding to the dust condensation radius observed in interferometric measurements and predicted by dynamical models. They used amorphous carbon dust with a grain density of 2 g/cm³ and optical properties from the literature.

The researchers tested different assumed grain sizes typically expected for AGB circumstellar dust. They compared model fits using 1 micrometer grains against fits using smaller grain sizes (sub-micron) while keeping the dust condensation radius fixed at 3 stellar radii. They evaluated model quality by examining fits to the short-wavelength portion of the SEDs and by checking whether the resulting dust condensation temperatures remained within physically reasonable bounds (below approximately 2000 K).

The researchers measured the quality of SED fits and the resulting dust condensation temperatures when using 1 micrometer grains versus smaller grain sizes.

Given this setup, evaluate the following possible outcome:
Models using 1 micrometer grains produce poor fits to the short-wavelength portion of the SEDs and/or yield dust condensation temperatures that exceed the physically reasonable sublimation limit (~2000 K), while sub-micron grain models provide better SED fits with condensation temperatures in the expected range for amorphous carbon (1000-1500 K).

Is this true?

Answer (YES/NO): NO